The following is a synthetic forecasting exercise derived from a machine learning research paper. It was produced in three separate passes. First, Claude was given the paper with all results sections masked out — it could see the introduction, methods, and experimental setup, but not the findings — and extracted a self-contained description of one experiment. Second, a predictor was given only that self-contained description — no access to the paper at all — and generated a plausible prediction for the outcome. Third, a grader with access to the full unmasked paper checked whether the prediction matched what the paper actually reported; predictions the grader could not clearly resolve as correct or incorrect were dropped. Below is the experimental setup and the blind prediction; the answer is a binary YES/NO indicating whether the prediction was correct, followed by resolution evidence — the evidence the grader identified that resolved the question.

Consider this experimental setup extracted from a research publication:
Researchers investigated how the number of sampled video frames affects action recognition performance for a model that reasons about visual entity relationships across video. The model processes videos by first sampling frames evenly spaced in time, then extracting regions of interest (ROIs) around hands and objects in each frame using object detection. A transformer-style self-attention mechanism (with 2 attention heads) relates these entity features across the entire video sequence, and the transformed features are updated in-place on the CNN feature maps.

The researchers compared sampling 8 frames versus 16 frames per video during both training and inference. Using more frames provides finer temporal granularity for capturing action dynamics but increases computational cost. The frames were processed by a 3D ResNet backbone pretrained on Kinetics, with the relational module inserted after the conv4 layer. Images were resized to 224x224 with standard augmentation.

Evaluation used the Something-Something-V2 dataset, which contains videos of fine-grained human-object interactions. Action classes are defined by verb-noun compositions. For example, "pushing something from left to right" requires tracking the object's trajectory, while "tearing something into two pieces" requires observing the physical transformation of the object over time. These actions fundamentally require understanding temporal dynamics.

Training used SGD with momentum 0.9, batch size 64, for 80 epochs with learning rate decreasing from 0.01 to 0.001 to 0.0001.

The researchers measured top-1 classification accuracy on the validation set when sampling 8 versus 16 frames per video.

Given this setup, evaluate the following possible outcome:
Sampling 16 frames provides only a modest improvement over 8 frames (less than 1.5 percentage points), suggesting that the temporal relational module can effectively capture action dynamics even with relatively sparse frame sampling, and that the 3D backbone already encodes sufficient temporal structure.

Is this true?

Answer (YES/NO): NO